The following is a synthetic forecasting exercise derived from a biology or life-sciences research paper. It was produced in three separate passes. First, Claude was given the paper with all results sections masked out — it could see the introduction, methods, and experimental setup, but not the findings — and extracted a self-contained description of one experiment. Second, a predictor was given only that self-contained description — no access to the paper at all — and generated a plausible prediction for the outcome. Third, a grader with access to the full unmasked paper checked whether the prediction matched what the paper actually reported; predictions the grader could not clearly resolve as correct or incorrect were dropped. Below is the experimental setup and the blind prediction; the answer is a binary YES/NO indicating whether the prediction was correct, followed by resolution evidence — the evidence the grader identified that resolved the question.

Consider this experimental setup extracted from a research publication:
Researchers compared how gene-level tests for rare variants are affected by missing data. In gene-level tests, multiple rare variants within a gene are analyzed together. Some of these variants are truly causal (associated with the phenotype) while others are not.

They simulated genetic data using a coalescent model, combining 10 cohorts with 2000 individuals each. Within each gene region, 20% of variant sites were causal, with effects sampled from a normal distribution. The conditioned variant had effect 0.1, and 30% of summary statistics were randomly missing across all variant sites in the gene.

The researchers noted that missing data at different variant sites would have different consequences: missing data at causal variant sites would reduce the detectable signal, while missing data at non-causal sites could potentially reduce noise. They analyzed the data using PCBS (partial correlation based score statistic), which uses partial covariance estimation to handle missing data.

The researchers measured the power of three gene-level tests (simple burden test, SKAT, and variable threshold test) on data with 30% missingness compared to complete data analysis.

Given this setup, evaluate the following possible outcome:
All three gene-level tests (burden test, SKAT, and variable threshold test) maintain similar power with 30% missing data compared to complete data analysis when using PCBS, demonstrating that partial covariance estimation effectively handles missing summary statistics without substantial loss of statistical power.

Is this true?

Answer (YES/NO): YES